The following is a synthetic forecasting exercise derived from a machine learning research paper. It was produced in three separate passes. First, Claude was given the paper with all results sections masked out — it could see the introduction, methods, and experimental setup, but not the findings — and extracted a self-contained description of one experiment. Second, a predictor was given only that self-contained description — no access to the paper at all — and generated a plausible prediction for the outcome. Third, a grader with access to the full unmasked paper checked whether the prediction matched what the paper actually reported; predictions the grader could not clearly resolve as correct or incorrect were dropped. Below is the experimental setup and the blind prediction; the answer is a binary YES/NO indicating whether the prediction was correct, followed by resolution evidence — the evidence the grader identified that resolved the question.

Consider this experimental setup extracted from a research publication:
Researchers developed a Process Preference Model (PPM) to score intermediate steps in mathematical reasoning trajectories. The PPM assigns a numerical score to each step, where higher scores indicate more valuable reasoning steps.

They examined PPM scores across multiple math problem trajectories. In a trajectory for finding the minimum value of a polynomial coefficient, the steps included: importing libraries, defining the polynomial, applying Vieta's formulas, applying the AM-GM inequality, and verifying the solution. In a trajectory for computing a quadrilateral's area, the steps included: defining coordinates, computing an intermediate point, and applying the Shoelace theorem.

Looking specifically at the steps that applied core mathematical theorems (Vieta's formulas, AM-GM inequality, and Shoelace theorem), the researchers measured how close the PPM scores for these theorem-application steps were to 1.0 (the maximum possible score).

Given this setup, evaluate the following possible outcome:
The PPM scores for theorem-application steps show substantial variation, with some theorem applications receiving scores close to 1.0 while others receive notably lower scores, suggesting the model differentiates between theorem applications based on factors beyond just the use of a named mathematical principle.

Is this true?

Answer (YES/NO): NO